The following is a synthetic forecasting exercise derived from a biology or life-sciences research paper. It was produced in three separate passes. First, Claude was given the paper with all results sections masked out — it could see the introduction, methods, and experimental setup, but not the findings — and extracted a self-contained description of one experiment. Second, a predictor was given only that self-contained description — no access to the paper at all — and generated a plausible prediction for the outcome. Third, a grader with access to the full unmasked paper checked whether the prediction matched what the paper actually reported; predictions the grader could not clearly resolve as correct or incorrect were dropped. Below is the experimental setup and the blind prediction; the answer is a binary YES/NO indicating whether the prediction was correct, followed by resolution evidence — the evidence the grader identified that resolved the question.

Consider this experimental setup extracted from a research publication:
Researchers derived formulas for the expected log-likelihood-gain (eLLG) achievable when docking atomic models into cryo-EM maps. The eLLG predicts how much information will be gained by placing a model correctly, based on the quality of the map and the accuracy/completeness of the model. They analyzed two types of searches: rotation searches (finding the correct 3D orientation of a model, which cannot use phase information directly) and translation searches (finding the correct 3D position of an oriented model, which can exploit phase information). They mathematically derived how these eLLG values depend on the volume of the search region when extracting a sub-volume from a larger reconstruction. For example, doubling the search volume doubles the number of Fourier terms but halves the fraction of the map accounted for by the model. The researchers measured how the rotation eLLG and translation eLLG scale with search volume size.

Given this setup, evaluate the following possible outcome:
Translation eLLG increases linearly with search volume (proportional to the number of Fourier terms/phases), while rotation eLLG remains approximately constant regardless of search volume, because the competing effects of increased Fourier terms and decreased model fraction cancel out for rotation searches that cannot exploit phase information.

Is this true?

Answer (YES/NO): NO